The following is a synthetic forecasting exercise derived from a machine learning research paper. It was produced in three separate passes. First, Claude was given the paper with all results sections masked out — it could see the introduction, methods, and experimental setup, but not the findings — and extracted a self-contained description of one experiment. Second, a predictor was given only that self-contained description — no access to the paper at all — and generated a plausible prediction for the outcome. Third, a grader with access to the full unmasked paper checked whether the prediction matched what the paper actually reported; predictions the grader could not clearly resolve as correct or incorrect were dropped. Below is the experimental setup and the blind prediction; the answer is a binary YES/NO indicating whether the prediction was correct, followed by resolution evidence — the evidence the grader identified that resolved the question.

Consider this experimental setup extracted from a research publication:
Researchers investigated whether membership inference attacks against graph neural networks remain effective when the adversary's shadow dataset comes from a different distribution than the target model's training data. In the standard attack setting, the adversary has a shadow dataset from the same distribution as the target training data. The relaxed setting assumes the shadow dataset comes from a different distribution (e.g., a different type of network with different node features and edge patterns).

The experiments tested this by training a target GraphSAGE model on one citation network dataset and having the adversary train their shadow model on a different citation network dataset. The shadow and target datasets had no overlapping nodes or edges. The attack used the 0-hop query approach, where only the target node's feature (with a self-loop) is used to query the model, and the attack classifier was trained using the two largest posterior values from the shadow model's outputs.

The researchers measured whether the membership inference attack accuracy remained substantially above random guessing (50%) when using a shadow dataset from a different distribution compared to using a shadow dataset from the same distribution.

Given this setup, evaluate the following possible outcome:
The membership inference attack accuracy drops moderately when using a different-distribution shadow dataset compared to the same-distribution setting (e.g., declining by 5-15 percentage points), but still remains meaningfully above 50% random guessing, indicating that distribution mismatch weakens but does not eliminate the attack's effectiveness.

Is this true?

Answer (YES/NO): NO